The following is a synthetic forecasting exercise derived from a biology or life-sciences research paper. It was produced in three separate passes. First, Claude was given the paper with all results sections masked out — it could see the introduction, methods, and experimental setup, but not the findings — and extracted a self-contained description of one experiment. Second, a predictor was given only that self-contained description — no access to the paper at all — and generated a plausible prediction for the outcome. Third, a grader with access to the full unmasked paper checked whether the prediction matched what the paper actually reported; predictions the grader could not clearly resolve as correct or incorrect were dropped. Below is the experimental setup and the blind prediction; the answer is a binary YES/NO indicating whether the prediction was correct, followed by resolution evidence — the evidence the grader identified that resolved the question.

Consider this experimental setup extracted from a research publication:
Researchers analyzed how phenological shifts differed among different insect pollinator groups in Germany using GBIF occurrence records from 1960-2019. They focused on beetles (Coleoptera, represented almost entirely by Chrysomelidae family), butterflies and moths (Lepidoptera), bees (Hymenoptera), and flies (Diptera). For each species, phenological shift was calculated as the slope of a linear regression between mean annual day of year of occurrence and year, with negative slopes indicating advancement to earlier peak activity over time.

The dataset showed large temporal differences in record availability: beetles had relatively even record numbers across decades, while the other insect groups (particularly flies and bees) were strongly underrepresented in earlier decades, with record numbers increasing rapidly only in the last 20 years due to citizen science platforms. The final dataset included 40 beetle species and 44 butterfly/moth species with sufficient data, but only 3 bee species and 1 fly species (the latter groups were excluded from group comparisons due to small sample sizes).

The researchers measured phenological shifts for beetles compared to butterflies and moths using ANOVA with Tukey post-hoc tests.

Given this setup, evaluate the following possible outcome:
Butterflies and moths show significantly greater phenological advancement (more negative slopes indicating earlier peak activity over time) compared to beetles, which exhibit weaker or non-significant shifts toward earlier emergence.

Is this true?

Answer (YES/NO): NO